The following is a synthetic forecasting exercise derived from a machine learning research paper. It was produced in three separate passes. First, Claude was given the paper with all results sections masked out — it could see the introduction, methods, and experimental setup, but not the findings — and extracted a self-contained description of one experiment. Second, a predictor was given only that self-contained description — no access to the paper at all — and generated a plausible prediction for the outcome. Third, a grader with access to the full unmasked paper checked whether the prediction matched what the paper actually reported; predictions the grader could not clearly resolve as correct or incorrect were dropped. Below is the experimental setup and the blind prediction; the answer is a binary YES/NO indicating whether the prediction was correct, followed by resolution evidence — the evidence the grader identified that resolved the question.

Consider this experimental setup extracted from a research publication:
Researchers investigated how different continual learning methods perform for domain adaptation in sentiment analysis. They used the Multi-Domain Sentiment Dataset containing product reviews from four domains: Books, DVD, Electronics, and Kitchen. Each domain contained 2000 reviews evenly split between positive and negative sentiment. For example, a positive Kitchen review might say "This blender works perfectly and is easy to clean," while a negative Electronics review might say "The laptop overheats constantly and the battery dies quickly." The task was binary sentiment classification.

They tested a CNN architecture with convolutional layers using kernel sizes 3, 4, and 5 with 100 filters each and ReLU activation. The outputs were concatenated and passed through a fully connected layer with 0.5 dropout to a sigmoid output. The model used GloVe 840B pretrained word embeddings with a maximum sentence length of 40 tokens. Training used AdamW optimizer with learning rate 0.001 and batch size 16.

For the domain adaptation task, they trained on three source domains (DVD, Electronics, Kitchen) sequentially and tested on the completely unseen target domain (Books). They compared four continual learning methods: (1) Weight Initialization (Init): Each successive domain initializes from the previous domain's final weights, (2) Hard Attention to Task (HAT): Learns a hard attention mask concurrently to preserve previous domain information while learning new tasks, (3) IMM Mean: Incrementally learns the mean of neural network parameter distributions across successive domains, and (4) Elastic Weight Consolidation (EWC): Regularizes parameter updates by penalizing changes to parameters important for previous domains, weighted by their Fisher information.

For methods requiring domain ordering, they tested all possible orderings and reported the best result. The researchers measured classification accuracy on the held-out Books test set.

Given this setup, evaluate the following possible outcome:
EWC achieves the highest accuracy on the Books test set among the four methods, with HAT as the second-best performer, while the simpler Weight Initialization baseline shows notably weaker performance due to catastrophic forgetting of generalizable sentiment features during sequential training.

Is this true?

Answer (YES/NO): NO